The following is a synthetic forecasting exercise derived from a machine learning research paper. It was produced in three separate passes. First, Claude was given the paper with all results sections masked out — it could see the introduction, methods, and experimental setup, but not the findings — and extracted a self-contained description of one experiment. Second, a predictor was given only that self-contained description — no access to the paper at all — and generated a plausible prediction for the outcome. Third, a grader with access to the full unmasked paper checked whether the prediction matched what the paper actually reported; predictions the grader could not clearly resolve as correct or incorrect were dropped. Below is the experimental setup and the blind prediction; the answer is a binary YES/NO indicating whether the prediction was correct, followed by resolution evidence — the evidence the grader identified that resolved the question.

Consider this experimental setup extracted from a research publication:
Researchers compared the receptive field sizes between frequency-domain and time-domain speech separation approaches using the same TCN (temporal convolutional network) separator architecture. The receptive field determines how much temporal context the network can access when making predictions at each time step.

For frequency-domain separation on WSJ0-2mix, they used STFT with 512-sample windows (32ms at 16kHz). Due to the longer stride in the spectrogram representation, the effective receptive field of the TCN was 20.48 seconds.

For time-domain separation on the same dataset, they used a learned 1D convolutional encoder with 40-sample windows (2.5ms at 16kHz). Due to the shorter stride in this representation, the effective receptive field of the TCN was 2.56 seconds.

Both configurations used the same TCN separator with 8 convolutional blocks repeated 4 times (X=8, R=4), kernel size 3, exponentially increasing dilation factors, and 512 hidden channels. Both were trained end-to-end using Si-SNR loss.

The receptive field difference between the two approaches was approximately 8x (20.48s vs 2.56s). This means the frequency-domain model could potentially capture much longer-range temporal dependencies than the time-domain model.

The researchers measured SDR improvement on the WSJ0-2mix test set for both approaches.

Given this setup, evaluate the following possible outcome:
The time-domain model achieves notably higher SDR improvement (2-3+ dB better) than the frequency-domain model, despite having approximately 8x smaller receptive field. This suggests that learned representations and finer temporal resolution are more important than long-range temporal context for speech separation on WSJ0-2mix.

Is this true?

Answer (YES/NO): YES